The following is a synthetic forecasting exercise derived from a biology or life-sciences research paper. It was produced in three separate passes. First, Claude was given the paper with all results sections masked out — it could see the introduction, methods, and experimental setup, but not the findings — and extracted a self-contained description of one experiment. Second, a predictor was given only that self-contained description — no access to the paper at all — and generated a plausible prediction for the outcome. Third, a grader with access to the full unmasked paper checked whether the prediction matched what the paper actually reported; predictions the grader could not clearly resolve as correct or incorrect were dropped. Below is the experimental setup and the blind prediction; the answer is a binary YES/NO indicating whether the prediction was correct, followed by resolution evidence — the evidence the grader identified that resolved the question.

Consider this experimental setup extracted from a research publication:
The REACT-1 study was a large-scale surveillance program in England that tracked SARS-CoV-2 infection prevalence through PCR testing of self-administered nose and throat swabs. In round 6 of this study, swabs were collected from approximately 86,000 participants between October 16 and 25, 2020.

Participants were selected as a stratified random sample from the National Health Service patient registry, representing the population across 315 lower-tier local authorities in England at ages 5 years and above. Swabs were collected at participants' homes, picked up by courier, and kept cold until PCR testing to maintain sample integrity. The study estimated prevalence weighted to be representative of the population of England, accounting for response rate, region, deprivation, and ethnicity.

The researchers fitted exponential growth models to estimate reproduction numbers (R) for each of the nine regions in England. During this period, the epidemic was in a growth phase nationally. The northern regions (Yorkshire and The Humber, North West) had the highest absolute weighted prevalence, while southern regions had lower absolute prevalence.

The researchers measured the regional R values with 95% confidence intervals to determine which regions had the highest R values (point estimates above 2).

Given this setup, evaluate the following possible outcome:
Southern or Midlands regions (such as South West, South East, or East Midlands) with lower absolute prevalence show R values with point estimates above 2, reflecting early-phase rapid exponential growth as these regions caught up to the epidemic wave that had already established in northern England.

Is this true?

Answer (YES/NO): YES